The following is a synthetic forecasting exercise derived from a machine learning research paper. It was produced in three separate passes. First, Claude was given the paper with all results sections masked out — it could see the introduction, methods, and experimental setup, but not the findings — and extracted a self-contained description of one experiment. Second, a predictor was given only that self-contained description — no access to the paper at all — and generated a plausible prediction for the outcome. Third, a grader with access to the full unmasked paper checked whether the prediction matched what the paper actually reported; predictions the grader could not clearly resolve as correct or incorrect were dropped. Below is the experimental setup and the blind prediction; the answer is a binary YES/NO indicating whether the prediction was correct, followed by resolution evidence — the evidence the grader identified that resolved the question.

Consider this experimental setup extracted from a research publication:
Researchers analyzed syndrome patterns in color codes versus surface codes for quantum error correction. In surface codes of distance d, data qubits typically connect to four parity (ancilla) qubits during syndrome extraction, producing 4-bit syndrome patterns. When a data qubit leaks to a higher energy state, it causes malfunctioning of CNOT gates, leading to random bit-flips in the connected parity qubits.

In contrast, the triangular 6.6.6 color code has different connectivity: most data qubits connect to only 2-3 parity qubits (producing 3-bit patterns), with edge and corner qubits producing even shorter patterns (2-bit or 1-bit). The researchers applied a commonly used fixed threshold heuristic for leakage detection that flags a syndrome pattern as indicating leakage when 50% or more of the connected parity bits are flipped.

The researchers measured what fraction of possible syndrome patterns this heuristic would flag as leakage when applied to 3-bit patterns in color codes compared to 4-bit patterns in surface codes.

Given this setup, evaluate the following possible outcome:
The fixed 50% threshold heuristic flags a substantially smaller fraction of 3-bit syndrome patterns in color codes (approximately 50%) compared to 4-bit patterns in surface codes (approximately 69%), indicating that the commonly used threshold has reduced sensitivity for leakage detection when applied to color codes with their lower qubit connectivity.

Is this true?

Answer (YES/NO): NO